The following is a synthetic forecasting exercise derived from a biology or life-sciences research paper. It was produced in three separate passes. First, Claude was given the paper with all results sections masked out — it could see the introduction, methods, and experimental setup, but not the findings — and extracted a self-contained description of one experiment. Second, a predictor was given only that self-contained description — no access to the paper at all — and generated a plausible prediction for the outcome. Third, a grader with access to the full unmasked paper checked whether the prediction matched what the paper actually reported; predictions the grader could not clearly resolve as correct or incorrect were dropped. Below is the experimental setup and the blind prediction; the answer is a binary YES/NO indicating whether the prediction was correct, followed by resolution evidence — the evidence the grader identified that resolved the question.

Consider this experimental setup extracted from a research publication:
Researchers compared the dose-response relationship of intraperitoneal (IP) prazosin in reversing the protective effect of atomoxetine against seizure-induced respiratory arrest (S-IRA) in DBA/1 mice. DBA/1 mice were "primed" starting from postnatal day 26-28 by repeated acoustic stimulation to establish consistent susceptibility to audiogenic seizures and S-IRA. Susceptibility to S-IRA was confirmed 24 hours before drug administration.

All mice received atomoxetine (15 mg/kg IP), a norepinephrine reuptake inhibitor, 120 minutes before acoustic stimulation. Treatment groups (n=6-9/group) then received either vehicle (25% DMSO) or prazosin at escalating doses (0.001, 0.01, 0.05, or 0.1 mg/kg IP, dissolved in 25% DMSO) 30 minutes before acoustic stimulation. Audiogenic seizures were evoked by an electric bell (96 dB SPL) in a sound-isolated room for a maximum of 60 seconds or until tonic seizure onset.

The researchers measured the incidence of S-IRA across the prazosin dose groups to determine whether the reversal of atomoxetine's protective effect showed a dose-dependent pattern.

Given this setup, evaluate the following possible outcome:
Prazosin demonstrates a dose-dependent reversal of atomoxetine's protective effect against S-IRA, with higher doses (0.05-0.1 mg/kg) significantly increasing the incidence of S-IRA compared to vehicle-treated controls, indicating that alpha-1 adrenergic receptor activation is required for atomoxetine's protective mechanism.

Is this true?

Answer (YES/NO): NO